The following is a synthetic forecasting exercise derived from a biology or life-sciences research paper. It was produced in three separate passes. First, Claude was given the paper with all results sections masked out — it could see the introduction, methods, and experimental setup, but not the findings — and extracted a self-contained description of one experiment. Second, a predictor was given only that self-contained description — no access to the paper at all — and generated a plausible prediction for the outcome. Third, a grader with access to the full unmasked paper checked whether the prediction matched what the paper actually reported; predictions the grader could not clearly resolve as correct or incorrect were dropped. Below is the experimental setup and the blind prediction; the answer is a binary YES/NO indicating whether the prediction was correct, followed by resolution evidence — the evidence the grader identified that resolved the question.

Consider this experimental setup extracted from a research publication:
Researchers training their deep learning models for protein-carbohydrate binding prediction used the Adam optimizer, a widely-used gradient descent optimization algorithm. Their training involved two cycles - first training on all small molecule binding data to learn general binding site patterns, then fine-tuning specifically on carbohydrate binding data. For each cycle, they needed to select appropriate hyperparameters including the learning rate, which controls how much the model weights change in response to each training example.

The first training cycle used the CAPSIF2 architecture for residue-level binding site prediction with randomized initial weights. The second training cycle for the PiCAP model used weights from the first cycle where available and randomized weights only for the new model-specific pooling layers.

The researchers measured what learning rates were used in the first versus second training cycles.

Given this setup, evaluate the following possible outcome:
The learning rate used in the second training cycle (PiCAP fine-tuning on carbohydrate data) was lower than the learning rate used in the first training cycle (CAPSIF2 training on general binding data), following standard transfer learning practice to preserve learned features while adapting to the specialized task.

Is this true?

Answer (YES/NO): NO